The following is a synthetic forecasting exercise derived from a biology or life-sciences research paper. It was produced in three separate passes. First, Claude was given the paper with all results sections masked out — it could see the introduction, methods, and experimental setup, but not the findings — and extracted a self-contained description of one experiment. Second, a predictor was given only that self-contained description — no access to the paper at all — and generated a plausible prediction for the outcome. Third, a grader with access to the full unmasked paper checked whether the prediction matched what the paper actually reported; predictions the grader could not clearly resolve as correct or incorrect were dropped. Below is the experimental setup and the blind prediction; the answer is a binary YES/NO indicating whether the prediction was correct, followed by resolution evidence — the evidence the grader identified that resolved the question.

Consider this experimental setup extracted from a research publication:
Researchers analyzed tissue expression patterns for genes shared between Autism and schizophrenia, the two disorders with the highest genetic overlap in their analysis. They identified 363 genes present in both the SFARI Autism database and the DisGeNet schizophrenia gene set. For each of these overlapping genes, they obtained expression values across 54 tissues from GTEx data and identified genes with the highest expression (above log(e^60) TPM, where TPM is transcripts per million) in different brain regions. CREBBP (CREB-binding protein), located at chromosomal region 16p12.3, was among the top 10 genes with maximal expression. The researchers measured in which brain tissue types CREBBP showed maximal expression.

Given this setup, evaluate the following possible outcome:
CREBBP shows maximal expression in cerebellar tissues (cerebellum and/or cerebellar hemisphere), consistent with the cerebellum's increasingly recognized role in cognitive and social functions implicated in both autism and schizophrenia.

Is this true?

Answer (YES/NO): NO